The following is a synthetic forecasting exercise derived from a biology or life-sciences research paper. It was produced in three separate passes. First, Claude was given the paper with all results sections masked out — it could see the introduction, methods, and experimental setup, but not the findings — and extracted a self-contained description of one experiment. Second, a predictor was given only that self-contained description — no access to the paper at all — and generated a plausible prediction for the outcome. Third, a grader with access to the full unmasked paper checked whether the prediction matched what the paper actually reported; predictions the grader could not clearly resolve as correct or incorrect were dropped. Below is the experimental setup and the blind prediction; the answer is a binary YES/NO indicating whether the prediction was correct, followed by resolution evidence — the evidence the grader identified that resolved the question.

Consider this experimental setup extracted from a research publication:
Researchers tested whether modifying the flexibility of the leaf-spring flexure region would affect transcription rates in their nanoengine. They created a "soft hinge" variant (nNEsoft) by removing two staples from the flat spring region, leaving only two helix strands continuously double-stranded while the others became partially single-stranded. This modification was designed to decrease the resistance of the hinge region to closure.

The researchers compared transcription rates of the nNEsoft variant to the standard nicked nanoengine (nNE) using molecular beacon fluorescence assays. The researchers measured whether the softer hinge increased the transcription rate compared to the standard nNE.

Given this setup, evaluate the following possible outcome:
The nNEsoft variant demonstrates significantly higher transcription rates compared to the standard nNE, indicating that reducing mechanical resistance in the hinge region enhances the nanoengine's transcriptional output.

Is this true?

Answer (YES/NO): NO